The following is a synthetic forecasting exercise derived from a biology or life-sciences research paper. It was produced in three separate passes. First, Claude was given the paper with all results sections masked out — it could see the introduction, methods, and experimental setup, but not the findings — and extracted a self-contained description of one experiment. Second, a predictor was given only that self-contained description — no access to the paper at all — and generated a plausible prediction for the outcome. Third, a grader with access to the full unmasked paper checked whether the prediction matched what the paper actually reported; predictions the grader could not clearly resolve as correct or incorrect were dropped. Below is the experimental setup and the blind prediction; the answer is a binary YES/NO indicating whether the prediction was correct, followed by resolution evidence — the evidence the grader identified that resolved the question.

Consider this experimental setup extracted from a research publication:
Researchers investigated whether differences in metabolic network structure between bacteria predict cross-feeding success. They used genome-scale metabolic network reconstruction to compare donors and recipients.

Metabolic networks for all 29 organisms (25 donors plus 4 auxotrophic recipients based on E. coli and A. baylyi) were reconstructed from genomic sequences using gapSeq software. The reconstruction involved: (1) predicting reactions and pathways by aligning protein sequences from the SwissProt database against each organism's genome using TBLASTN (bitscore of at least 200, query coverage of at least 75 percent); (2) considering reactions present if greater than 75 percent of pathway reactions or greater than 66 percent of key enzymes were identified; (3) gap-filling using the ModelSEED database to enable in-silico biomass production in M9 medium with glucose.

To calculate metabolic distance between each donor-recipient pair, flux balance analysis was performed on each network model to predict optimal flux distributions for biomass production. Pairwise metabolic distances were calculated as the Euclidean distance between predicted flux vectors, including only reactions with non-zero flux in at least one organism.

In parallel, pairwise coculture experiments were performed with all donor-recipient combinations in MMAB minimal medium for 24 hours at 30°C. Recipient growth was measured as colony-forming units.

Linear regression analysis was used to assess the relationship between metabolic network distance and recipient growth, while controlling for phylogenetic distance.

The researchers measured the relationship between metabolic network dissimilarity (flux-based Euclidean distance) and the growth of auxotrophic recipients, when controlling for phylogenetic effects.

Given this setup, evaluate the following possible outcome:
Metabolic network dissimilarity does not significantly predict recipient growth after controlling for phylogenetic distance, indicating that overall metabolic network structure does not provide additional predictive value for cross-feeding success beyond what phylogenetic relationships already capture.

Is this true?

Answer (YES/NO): NO